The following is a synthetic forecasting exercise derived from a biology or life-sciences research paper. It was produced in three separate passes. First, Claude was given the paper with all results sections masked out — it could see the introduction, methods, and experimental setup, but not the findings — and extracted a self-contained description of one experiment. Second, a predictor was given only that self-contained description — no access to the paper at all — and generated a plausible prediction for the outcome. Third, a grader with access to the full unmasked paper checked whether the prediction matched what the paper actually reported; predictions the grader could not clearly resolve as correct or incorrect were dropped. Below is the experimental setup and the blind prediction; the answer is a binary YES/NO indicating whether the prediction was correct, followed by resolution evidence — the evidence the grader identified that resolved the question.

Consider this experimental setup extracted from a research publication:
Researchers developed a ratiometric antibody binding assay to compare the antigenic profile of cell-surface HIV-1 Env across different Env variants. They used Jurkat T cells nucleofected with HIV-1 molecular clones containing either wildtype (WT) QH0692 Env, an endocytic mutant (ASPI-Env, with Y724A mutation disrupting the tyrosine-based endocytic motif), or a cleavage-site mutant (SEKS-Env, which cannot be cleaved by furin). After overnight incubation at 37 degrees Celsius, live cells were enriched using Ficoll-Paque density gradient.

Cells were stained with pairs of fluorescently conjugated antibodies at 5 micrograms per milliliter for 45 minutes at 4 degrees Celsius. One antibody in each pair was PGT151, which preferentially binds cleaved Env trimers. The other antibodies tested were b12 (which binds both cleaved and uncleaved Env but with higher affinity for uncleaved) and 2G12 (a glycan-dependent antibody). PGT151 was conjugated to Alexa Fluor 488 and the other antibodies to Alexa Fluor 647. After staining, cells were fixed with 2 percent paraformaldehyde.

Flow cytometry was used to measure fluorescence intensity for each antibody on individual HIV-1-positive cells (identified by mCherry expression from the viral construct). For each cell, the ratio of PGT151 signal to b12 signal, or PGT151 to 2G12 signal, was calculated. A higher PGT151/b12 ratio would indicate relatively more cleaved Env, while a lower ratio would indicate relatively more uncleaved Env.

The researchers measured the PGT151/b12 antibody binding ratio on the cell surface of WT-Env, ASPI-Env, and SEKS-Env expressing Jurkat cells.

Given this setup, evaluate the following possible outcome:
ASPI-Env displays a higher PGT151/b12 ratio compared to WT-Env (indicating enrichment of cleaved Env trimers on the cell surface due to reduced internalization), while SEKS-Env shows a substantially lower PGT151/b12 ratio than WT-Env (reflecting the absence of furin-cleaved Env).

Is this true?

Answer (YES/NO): NO